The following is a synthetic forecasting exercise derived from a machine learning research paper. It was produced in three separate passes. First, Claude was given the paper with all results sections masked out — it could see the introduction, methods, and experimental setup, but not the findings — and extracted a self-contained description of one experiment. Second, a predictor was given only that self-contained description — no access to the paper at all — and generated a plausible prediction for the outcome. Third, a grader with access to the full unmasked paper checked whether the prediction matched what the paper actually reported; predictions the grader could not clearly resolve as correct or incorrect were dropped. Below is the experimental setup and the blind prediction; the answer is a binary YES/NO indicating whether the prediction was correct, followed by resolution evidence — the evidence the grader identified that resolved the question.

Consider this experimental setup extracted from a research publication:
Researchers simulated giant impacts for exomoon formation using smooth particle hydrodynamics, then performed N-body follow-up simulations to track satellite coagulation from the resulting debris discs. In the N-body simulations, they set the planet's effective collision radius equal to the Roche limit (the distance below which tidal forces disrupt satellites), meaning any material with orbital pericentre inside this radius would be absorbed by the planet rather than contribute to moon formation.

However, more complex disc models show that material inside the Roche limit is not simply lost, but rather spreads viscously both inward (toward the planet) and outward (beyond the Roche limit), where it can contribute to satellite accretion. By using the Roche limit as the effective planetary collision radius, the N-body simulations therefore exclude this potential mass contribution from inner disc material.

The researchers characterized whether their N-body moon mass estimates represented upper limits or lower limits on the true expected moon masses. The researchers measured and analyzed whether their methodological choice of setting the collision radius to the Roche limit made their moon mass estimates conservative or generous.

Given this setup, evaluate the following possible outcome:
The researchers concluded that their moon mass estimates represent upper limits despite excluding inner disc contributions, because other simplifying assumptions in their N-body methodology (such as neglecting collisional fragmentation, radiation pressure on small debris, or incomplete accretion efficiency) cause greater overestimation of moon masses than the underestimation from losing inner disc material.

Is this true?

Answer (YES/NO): NO